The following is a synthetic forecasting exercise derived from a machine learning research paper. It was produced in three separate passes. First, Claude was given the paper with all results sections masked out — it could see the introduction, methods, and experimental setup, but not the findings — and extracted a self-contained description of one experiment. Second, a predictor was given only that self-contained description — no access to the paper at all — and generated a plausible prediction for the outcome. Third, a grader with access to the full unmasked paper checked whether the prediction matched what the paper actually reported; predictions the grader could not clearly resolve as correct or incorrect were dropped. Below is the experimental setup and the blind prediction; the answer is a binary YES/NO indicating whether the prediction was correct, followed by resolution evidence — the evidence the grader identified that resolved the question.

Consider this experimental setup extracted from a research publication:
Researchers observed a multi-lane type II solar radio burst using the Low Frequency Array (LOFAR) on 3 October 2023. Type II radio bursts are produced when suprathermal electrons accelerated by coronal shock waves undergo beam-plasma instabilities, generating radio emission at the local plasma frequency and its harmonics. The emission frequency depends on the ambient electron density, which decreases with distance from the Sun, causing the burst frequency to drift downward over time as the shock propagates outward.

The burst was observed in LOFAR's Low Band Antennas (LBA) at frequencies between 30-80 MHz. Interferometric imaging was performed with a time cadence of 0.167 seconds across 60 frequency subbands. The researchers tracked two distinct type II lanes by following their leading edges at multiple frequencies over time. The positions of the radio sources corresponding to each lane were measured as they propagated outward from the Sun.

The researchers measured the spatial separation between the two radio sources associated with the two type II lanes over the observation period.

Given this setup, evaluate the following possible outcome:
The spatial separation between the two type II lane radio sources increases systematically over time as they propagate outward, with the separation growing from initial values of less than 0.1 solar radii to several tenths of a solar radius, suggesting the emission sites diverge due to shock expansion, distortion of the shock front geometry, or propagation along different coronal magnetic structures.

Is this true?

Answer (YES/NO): YES